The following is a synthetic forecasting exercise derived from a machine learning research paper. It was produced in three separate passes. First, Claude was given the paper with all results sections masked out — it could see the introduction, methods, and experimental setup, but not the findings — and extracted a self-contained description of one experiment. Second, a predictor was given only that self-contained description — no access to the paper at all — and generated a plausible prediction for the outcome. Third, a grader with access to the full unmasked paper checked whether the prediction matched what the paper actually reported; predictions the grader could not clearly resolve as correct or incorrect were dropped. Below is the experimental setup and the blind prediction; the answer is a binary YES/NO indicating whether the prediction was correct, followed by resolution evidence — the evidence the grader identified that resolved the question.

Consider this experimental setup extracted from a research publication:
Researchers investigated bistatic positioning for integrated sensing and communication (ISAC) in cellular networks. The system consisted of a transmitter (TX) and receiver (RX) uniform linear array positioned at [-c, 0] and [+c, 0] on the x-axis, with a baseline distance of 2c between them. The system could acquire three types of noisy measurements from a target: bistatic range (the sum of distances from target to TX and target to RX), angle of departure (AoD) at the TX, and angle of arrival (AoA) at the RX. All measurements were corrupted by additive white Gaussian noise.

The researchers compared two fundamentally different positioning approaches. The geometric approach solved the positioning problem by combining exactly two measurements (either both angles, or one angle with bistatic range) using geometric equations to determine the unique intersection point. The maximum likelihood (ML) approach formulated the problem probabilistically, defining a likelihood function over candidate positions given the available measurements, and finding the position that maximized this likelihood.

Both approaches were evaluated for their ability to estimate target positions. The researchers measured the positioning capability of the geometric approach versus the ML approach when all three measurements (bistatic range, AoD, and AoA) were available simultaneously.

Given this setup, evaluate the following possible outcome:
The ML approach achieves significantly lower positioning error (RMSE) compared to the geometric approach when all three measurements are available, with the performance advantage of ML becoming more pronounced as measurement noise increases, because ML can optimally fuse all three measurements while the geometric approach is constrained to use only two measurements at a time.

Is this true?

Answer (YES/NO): NO